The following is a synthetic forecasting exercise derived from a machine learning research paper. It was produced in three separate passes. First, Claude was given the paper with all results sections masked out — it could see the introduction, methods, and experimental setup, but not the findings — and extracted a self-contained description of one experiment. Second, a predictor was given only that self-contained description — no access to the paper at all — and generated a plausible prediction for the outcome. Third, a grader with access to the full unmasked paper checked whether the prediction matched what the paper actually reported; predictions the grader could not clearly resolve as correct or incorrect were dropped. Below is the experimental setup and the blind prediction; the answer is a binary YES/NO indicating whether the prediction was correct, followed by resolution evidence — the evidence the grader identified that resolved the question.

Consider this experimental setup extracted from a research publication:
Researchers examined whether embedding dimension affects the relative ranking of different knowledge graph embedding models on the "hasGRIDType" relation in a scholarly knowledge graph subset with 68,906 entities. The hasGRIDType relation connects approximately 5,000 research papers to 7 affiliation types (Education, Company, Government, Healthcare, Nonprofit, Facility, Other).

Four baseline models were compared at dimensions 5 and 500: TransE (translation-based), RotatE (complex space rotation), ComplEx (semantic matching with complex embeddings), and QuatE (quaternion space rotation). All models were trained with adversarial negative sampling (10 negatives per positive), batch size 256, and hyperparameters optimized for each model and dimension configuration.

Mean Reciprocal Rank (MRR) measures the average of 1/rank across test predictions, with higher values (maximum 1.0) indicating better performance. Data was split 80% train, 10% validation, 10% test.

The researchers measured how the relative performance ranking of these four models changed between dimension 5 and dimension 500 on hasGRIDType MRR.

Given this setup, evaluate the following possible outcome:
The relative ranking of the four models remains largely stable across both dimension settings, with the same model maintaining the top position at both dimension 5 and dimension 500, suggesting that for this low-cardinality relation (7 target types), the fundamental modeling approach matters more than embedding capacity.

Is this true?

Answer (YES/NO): NO